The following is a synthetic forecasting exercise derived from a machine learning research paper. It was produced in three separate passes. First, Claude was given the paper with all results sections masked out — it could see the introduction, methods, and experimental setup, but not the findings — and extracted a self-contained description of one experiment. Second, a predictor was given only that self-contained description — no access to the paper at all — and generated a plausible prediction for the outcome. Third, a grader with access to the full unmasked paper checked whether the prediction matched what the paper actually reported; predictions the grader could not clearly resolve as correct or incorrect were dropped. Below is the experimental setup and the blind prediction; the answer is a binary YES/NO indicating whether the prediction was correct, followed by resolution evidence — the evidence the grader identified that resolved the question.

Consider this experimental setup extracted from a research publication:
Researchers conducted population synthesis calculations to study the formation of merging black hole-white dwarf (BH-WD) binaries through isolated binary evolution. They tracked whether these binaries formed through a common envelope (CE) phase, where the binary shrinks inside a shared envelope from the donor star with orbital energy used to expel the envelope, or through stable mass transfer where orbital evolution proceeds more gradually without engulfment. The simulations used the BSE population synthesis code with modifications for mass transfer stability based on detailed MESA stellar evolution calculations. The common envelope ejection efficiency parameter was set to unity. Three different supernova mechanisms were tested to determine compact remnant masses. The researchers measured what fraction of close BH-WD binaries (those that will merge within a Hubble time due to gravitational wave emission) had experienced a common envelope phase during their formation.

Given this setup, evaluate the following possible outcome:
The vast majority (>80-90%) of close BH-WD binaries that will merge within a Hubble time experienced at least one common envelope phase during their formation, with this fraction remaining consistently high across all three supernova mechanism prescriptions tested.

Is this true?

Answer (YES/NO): YES